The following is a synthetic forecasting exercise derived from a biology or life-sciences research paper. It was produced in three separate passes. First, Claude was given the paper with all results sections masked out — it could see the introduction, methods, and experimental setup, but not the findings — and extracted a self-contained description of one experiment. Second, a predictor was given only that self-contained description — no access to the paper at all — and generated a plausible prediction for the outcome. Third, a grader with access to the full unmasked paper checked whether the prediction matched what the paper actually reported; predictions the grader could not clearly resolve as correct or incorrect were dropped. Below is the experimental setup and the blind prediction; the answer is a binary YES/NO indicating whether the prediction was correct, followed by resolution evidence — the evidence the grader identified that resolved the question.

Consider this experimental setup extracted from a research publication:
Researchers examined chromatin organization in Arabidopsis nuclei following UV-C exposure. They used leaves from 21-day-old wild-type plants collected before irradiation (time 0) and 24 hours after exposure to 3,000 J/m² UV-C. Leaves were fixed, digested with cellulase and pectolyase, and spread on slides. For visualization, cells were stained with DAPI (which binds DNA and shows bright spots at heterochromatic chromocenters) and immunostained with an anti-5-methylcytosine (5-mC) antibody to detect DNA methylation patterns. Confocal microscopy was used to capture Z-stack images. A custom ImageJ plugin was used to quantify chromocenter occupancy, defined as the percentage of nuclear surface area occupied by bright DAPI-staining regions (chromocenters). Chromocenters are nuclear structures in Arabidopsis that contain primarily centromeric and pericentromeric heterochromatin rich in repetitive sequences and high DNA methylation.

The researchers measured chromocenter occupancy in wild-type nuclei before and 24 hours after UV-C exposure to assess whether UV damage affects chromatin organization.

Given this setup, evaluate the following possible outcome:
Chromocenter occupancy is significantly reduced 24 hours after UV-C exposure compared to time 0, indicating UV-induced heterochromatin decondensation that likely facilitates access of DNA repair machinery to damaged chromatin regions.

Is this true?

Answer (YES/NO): NO